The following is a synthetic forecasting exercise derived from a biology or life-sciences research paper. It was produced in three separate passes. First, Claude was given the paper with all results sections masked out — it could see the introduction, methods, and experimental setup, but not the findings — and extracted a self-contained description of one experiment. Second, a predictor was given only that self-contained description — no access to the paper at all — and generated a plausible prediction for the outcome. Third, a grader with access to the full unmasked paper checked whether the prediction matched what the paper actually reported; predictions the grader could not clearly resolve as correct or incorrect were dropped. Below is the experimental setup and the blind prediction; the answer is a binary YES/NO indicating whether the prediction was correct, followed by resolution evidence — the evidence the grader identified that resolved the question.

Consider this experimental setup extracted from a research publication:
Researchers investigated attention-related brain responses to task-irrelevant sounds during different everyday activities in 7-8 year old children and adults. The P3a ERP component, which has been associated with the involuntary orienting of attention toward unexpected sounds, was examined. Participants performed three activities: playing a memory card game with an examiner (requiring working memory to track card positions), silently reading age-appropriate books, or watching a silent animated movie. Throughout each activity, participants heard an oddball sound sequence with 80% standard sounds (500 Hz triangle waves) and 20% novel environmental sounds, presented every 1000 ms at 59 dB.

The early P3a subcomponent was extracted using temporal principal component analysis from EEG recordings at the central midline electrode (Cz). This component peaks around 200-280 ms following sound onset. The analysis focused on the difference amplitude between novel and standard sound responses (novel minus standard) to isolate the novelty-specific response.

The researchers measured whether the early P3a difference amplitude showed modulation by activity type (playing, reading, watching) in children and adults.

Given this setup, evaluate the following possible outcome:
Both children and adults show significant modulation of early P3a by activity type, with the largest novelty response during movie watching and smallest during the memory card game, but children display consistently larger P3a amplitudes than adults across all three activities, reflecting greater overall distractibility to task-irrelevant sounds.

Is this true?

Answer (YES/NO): YES